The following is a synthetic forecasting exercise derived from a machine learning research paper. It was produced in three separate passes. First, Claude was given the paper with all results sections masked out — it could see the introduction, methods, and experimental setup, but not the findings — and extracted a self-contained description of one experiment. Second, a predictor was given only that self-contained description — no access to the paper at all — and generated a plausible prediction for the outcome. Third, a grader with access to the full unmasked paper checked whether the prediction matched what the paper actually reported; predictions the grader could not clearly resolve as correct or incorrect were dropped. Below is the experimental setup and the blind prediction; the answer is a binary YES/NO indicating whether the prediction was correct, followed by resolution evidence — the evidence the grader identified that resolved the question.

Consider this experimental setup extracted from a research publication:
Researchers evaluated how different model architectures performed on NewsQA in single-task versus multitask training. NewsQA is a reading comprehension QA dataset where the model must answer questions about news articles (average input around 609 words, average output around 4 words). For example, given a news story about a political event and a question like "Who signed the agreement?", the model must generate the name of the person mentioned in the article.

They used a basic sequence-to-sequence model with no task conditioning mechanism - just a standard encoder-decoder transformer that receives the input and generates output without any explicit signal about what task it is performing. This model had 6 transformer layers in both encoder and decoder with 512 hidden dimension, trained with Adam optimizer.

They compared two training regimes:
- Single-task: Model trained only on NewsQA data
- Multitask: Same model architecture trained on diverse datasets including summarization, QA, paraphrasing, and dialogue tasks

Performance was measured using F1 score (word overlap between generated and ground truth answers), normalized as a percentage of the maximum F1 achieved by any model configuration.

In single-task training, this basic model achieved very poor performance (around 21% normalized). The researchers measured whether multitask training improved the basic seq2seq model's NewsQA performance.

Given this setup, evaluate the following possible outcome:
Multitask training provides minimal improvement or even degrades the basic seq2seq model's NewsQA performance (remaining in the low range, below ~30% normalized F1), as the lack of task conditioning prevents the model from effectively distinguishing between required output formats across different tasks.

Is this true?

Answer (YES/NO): NO